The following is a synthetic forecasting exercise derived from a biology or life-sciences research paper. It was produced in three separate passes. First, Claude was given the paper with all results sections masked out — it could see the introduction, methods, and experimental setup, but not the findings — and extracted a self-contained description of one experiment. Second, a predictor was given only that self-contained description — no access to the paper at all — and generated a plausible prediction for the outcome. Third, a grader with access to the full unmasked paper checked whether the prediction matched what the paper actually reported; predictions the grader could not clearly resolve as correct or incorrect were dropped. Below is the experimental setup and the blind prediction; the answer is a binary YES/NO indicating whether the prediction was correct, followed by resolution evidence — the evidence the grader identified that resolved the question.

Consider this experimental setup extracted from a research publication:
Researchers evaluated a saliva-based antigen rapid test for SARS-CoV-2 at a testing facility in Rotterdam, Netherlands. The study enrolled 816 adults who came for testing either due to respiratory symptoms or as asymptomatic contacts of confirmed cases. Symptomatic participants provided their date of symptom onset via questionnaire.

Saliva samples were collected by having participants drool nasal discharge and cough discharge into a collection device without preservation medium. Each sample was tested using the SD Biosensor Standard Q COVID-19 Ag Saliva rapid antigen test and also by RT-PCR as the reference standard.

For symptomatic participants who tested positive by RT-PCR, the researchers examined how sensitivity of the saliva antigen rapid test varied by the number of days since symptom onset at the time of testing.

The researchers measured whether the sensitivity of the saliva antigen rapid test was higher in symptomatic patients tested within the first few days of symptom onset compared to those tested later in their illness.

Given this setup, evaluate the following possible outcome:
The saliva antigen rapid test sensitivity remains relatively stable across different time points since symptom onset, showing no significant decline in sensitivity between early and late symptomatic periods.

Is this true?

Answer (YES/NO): YES